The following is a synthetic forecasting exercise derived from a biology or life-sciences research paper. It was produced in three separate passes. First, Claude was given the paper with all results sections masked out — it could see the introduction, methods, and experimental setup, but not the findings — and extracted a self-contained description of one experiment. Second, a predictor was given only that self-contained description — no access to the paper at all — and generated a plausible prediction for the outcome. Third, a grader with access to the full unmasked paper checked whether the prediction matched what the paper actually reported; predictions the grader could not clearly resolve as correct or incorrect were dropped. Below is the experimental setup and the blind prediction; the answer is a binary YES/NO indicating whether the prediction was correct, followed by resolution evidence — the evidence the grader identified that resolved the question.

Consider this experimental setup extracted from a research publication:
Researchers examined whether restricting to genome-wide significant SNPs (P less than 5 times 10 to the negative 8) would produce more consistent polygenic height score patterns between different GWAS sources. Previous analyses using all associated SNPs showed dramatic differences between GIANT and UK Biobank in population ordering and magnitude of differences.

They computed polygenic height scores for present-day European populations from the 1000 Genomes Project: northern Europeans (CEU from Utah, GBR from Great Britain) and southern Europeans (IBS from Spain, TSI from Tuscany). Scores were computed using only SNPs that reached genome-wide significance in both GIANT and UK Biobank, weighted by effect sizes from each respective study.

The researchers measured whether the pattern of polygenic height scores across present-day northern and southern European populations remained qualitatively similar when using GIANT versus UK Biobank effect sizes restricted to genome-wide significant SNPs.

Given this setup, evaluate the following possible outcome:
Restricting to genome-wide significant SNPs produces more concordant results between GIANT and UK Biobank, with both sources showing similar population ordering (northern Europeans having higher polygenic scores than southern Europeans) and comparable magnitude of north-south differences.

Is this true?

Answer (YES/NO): YES